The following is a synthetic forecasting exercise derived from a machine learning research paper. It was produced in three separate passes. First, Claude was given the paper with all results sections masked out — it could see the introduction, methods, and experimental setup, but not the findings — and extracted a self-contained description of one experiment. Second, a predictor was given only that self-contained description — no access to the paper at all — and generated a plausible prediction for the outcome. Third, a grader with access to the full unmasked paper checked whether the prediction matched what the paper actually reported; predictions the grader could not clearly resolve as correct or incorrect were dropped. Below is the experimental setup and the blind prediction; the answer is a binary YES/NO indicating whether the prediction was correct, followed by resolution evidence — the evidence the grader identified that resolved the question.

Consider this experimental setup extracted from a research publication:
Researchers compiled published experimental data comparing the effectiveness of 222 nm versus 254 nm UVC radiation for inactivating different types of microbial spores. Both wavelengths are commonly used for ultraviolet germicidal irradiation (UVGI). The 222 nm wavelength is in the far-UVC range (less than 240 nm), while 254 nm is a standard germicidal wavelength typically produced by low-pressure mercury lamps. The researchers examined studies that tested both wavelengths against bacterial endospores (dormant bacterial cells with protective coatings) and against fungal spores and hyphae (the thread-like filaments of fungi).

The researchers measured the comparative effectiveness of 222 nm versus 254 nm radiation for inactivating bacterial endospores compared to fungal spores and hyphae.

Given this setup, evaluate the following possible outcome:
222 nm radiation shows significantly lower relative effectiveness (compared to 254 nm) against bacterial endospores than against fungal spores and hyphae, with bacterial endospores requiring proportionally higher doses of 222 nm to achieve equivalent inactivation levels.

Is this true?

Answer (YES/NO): NO